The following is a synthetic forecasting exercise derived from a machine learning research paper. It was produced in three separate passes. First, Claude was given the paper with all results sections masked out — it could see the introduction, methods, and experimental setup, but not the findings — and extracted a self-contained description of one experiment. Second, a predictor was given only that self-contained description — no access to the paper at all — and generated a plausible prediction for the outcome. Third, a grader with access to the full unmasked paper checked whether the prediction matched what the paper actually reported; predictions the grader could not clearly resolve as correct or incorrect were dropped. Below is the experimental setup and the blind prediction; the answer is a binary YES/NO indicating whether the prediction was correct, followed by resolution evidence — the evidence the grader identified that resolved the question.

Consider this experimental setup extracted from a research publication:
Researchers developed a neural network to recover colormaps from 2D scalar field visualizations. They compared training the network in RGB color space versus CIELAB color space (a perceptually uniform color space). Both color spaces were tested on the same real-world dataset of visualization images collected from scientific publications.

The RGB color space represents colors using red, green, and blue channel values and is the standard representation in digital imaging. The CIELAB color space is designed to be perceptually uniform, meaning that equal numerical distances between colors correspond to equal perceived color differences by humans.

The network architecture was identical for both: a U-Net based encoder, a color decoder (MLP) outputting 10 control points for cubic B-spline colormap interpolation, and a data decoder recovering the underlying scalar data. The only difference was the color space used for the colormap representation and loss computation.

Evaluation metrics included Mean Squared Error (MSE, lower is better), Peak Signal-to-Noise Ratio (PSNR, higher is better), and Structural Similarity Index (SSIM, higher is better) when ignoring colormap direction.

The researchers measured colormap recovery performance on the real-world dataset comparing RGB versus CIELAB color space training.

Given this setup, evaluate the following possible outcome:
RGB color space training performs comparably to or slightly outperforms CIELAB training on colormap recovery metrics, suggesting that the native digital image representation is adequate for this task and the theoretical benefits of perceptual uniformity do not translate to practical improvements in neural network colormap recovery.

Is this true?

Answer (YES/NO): NO